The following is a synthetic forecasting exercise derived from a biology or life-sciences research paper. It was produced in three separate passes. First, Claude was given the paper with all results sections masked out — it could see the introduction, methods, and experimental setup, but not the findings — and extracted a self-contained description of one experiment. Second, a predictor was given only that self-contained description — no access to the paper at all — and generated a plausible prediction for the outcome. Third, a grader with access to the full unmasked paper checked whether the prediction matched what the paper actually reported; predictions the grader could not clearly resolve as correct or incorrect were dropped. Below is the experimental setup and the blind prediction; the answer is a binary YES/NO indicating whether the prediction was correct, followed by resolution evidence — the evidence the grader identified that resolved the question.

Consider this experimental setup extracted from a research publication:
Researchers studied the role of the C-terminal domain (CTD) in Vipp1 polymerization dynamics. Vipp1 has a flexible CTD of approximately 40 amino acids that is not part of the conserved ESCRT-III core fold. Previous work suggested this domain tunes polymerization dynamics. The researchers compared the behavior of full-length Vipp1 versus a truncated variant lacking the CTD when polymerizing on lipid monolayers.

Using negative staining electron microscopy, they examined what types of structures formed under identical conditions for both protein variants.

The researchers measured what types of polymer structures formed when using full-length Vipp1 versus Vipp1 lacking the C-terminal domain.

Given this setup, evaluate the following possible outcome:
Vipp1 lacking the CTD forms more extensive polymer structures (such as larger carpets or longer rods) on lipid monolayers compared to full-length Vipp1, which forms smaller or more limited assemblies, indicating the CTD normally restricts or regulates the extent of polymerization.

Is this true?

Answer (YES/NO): YES